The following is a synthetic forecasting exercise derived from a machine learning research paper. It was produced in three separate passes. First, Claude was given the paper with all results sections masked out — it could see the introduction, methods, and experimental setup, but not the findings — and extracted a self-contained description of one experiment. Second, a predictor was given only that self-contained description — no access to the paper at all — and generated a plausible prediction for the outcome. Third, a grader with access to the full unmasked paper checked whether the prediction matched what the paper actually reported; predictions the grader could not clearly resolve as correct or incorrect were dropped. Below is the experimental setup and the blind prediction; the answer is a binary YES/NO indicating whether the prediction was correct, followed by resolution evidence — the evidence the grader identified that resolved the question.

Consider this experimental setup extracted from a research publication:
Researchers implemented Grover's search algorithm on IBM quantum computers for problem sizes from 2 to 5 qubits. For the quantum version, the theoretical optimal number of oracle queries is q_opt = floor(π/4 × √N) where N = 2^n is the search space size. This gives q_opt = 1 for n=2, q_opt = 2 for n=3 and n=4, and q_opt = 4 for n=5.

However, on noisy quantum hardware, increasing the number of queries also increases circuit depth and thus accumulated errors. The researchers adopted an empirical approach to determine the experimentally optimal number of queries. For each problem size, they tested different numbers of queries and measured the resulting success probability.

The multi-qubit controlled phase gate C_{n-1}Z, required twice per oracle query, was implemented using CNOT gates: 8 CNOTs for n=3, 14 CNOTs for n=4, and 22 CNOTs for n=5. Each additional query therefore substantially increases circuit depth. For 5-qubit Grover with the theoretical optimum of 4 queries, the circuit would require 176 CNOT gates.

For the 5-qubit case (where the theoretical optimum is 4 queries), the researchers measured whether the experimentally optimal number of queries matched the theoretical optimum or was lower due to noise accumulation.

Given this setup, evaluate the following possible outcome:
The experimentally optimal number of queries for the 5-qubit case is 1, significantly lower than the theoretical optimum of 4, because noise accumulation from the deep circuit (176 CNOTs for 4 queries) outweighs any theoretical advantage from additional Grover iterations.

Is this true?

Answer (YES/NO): NO